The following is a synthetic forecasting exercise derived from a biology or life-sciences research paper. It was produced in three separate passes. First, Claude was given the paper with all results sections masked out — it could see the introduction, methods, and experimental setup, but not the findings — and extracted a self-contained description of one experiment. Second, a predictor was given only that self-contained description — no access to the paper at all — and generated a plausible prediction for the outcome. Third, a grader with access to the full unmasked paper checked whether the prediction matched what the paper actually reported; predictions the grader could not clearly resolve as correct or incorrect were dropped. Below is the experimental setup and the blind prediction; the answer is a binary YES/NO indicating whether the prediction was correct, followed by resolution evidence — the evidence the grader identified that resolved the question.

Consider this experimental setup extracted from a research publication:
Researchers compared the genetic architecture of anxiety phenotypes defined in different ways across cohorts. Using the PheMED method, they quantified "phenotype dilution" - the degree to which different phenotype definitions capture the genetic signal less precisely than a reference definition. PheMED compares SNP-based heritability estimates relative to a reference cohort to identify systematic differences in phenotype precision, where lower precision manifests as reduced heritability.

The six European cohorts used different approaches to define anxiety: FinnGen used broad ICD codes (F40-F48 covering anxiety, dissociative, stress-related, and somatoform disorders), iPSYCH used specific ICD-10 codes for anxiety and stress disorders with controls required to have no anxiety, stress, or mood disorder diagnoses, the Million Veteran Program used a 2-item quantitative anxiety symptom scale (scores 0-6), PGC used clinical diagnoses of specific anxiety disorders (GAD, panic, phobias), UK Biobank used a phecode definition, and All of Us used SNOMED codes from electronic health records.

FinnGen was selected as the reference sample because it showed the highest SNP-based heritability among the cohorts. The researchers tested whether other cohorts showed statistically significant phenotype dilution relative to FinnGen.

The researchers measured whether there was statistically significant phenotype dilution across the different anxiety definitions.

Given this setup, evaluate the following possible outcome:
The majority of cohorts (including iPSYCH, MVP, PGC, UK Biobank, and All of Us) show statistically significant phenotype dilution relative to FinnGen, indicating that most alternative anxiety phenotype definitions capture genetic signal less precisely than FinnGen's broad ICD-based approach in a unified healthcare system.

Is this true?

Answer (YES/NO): NO